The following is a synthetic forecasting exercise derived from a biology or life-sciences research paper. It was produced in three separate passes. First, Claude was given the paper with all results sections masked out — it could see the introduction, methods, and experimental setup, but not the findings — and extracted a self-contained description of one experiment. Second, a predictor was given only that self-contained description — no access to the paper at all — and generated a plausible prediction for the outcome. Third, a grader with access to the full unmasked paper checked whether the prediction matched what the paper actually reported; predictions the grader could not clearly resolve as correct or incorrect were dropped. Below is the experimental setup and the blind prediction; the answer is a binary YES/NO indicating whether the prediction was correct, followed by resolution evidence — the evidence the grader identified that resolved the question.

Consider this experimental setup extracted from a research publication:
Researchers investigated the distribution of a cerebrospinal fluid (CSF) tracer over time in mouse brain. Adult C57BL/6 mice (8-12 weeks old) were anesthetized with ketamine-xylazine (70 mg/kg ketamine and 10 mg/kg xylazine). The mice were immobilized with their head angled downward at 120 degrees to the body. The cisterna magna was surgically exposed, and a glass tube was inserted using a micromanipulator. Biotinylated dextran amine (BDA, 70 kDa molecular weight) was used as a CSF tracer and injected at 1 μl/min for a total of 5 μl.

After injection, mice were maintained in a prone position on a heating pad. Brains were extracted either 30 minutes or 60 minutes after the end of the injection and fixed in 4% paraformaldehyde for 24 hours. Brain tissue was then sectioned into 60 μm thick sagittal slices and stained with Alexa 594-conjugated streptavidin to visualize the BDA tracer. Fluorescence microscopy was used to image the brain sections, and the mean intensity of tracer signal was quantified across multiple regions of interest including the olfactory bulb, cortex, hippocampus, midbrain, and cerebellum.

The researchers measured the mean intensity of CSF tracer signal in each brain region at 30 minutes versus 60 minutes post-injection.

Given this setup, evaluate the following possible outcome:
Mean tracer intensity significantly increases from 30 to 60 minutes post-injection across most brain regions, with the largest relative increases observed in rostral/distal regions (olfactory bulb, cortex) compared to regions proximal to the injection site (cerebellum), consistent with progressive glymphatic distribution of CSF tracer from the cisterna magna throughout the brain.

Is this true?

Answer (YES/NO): NO